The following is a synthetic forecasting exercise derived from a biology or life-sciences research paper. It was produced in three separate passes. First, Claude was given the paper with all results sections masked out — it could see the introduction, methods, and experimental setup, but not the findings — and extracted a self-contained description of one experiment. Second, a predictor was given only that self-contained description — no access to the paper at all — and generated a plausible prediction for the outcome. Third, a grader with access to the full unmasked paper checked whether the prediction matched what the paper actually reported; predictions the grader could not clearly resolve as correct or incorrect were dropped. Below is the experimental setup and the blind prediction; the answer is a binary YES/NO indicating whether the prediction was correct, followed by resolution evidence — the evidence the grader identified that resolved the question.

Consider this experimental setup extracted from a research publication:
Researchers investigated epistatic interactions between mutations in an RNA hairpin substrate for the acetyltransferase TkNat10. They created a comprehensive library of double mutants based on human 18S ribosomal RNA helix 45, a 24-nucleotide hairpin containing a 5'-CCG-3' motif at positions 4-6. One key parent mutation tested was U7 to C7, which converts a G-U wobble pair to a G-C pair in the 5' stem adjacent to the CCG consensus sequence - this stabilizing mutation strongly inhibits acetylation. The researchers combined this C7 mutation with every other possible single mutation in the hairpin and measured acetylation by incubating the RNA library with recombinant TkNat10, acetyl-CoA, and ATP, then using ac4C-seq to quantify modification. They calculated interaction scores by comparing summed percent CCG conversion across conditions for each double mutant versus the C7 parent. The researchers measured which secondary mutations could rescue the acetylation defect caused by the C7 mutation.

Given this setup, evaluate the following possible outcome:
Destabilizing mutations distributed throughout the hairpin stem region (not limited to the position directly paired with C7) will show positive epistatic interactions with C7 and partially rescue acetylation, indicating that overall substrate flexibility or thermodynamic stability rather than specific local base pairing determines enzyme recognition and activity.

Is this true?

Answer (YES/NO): NO